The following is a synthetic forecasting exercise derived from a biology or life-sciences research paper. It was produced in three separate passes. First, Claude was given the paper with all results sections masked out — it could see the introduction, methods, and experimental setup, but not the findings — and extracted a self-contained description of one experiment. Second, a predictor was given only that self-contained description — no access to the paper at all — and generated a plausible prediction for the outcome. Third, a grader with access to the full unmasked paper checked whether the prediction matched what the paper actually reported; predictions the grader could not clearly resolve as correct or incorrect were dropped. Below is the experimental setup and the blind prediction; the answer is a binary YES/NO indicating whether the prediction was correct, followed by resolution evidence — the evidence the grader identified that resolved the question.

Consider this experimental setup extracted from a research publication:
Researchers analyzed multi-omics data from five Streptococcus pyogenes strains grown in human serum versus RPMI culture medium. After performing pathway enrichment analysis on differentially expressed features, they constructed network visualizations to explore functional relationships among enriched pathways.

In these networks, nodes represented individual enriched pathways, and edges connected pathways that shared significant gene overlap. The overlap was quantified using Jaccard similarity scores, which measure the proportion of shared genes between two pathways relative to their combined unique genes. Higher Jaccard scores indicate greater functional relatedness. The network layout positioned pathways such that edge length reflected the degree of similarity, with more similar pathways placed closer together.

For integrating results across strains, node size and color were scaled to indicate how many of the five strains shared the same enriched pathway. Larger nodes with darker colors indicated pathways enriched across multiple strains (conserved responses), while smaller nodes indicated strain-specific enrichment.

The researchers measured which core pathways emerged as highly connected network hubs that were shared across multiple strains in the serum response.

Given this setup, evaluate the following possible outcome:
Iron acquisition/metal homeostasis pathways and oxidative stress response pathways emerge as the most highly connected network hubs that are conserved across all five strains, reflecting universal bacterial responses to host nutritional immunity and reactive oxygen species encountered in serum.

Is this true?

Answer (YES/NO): NO